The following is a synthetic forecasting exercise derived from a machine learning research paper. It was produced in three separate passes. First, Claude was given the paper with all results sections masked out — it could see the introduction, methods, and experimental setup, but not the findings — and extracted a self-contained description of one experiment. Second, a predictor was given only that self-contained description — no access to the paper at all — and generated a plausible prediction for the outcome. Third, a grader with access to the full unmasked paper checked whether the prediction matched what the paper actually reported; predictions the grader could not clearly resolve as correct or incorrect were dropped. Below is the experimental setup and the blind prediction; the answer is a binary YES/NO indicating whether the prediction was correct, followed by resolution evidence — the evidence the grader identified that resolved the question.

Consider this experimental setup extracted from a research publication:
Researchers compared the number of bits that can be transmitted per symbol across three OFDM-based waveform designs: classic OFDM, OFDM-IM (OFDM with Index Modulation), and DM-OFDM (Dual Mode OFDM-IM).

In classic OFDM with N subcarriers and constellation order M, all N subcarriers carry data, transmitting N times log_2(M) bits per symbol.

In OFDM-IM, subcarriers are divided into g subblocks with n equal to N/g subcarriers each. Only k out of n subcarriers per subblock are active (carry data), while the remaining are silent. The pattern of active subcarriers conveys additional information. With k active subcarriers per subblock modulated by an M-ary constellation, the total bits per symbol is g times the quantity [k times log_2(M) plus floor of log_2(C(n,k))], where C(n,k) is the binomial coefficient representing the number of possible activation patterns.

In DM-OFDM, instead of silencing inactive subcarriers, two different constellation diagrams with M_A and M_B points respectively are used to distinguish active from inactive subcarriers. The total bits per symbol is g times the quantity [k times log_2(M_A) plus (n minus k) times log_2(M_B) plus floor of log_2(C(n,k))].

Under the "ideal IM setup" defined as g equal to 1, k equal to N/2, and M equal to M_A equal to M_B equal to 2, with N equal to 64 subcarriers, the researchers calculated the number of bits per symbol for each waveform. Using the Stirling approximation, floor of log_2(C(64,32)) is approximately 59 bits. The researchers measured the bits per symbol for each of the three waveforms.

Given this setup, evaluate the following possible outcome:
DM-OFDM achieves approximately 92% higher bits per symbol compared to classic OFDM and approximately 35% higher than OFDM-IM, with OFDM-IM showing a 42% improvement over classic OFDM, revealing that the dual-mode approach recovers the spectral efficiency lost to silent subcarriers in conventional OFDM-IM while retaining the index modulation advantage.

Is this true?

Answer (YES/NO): YES